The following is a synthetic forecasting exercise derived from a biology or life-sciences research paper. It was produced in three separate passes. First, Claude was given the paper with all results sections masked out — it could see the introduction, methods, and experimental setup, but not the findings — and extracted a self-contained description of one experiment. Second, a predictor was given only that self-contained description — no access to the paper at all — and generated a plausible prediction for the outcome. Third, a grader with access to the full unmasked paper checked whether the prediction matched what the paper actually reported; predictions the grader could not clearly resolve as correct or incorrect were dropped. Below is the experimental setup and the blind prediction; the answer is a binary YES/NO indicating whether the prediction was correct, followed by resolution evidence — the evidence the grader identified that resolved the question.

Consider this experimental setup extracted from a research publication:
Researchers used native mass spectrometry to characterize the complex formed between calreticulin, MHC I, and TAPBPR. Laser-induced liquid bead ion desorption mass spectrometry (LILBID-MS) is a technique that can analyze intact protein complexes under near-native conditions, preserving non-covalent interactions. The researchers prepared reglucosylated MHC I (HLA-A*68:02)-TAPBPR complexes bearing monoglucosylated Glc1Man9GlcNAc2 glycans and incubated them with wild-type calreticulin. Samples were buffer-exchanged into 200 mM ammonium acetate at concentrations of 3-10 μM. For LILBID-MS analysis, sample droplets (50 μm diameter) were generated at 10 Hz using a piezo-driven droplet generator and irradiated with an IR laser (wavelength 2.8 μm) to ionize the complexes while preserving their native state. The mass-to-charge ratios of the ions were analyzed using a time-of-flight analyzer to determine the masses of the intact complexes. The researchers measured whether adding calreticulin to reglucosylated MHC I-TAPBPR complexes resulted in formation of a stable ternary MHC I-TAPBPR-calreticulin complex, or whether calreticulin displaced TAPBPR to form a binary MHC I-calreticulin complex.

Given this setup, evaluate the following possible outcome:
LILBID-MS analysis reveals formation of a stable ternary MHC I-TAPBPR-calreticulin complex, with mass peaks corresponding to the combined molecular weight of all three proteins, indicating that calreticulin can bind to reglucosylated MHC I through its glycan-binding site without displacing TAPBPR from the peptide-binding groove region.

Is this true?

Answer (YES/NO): NO